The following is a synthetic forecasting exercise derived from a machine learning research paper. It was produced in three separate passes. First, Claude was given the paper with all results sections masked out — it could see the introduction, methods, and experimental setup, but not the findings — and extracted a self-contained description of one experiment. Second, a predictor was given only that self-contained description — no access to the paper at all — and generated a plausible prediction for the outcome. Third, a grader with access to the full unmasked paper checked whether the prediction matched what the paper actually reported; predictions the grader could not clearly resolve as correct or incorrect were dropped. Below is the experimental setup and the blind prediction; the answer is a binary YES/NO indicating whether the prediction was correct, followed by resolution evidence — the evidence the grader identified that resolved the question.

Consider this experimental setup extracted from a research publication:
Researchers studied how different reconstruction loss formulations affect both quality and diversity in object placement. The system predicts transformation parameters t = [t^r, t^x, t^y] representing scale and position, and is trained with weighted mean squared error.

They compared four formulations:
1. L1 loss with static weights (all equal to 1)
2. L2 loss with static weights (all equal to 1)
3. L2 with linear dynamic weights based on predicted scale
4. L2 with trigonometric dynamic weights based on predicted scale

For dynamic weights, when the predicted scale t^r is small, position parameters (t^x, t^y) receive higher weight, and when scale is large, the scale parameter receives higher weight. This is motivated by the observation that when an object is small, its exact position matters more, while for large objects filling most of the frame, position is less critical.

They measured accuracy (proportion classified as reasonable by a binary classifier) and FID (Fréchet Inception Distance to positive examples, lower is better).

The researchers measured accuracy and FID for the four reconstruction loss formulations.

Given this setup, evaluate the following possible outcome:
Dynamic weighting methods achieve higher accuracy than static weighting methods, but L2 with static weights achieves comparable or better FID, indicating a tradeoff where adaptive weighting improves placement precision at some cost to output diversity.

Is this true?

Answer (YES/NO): NO